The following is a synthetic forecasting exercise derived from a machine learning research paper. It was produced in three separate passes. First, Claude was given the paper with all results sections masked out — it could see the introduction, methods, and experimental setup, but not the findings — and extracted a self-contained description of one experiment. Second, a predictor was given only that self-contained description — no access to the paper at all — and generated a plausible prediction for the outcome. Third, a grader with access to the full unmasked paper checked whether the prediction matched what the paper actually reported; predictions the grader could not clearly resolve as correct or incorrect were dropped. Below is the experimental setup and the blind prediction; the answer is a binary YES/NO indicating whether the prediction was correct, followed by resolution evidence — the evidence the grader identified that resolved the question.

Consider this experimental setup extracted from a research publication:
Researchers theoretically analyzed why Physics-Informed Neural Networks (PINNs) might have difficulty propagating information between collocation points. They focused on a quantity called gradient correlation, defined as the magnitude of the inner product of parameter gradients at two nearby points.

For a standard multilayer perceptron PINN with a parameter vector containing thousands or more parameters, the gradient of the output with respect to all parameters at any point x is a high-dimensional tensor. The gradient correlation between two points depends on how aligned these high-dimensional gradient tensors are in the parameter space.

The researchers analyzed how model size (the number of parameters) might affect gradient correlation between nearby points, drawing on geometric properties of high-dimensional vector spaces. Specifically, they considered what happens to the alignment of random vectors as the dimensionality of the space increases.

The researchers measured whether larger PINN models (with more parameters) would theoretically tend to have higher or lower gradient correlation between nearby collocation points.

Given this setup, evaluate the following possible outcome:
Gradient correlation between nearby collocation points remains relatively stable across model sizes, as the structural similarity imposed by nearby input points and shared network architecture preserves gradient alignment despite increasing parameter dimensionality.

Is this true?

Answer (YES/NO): NO